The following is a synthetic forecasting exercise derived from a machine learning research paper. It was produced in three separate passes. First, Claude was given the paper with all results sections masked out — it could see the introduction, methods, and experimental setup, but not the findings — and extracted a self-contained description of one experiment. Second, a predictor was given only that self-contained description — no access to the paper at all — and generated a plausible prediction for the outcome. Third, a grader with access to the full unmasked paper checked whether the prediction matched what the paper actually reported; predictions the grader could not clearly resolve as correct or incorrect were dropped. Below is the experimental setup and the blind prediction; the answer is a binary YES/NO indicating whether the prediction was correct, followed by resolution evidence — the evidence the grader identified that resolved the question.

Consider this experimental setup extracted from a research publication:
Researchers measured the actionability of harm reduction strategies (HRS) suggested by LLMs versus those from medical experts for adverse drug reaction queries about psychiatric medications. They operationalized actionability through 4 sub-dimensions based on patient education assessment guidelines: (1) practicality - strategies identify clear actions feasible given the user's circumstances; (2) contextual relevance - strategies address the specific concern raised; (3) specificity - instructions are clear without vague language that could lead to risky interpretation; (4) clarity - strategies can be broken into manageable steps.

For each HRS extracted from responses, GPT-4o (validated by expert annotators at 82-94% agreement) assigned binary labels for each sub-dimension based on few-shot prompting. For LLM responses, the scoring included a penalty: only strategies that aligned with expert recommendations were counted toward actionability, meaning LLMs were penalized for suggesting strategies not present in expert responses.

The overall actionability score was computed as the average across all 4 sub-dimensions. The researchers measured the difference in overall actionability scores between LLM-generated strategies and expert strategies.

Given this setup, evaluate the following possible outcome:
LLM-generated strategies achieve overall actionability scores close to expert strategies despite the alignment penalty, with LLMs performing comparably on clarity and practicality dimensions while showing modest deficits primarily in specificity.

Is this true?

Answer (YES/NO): NO